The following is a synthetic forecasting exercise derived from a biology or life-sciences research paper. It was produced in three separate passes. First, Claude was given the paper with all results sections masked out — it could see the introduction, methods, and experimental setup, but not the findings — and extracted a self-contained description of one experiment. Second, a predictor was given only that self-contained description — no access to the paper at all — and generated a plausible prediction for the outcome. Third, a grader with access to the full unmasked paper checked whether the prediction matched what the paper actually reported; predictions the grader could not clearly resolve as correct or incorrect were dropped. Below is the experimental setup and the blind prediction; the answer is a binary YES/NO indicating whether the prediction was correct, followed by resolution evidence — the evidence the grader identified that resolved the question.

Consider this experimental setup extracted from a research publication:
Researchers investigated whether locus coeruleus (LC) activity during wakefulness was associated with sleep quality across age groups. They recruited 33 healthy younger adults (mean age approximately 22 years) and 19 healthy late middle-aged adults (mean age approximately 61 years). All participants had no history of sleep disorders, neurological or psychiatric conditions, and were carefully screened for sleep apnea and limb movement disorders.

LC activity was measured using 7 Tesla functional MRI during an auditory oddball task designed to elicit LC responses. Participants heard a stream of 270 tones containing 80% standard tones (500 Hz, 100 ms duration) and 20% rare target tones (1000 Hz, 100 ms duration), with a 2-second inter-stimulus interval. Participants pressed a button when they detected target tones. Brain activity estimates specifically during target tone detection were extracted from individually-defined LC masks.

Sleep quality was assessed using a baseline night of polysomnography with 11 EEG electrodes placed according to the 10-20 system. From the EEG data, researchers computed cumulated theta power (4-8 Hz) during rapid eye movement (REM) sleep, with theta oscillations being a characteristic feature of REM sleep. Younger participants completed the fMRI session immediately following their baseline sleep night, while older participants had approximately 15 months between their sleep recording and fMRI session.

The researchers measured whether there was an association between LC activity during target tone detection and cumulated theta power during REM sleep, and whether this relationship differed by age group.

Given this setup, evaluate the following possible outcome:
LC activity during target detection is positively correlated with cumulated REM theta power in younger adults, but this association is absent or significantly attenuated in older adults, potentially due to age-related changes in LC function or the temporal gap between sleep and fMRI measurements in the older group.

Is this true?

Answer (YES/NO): NO